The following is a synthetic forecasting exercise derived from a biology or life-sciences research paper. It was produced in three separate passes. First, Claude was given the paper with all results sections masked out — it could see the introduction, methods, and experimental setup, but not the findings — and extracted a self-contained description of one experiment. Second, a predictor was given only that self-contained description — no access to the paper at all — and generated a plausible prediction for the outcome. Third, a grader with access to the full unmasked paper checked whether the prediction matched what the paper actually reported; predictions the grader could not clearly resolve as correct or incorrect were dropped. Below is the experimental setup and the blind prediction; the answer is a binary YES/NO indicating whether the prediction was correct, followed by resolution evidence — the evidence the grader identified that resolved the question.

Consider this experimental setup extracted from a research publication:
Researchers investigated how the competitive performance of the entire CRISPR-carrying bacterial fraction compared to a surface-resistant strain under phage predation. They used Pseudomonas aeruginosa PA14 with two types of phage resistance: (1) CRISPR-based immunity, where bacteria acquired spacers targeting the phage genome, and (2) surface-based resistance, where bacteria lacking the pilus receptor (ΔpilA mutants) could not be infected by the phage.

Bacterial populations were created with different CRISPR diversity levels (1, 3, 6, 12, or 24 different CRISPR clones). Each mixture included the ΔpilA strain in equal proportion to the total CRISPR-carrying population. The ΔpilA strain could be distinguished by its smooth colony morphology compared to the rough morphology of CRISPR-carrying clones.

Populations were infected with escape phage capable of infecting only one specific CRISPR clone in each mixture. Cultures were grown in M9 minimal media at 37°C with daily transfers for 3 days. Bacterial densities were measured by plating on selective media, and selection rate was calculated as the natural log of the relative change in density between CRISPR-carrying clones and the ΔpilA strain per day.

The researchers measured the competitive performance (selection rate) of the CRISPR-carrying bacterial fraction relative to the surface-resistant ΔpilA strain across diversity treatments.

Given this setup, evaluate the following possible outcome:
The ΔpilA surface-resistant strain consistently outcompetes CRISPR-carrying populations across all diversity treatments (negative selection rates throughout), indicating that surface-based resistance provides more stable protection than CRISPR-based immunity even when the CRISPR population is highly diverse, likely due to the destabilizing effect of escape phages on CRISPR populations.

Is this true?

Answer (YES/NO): NO